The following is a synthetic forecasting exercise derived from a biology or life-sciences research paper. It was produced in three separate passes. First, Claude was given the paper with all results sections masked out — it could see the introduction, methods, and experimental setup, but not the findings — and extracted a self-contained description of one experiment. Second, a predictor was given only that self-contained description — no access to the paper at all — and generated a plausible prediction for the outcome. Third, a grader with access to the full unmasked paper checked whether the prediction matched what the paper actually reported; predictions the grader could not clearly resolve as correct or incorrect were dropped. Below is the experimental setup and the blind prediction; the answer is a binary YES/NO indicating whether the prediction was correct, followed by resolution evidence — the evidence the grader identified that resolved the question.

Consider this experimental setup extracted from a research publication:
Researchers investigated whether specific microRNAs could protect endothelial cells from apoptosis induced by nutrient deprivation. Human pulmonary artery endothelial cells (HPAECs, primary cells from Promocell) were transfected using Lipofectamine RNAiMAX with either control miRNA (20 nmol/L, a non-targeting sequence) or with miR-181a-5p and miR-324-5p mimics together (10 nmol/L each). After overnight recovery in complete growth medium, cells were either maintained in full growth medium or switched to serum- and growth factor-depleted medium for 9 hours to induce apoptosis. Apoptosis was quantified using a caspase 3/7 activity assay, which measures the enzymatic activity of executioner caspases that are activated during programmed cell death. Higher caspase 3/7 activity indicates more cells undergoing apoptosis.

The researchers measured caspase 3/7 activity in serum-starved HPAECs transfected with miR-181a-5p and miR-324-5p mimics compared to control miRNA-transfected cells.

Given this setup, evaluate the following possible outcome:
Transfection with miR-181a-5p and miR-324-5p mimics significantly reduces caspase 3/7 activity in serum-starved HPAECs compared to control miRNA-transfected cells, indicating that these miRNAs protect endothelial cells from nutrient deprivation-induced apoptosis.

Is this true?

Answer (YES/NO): YES